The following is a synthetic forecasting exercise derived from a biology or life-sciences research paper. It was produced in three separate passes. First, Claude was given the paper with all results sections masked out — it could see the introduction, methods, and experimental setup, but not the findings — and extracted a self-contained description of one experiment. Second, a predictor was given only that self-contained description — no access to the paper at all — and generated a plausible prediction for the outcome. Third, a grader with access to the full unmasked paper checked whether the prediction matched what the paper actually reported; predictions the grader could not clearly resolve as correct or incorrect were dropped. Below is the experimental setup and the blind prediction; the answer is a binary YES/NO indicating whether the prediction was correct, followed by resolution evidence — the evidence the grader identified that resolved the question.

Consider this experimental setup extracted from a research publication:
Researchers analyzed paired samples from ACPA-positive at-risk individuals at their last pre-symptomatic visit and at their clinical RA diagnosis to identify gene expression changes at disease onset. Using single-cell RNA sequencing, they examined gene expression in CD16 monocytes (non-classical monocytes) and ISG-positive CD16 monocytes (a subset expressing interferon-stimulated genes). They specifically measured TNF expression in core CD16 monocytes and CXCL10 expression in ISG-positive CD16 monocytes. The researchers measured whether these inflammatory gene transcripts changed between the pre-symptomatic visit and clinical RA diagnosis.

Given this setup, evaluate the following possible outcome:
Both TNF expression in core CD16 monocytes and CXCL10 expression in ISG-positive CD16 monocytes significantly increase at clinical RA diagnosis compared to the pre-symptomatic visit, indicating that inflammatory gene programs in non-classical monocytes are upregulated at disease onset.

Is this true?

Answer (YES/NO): YES